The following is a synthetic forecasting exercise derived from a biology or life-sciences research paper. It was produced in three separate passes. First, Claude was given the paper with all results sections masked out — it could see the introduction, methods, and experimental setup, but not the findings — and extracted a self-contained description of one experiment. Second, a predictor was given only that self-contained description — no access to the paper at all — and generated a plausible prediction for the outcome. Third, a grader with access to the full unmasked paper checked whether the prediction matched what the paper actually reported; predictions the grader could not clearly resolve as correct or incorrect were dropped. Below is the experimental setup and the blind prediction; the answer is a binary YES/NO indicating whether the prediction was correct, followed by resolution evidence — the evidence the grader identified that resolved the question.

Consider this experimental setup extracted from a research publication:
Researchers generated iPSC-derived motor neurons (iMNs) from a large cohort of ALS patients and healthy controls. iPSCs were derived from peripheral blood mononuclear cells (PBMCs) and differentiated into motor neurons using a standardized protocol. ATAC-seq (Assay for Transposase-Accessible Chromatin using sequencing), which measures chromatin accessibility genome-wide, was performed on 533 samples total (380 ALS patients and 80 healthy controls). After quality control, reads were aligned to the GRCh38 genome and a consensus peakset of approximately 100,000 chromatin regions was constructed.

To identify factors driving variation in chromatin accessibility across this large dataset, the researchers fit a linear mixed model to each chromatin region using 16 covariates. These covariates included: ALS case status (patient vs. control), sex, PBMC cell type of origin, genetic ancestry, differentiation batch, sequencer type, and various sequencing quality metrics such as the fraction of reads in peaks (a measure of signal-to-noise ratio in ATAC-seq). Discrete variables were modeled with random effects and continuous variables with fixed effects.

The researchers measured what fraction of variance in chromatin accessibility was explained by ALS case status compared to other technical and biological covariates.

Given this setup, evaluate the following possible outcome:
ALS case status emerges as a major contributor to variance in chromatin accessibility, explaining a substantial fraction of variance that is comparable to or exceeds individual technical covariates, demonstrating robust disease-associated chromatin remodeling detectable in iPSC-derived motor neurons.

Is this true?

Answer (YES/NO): NO